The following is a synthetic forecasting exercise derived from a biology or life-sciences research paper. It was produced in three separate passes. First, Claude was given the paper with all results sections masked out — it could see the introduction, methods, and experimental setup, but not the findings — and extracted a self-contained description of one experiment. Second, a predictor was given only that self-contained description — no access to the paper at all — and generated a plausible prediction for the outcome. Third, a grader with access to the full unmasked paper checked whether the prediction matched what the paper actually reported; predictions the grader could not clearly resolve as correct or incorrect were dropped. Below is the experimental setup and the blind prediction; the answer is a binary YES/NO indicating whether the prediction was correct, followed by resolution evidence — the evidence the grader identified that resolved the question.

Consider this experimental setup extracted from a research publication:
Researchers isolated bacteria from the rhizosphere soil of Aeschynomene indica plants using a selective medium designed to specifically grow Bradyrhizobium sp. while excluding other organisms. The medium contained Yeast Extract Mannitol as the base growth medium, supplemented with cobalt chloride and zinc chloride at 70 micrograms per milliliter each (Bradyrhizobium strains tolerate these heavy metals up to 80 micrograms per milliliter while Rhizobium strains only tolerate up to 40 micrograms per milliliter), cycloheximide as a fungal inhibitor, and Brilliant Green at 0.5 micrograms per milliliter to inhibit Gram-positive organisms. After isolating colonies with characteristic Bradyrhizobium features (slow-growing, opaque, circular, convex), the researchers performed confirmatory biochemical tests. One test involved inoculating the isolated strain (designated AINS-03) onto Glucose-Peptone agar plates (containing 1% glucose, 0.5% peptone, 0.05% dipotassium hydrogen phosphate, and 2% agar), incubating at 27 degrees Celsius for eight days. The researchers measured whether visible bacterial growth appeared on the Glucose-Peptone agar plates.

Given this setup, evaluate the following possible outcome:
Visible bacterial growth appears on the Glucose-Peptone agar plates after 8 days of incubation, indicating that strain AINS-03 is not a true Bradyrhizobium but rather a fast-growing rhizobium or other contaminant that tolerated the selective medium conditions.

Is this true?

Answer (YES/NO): NO